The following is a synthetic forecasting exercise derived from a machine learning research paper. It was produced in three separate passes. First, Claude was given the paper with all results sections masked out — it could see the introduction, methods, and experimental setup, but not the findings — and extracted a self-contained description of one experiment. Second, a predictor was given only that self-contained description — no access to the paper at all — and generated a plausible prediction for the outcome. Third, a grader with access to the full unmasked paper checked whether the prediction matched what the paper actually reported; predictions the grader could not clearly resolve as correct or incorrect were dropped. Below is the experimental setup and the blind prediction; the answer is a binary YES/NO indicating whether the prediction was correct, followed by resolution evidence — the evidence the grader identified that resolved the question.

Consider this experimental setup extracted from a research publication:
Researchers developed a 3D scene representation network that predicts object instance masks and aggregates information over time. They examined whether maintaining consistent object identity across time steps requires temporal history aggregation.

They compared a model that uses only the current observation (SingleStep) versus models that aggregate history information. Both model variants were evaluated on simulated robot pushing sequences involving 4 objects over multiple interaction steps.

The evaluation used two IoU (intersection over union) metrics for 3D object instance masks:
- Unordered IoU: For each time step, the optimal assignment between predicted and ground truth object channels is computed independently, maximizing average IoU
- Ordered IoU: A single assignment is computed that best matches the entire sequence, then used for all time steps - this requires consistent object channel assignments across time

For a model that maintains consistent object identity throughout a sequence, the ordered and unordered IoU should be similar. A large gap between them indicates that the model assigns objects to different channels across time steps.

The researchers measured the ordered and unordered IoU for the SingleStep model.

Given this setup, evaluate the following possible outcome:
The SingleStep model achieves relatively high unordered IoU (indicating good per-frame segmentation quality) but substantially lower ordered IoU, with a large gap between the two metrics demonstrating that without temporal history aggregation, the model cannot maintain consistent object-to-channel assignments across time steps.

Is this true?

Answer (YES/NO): YES